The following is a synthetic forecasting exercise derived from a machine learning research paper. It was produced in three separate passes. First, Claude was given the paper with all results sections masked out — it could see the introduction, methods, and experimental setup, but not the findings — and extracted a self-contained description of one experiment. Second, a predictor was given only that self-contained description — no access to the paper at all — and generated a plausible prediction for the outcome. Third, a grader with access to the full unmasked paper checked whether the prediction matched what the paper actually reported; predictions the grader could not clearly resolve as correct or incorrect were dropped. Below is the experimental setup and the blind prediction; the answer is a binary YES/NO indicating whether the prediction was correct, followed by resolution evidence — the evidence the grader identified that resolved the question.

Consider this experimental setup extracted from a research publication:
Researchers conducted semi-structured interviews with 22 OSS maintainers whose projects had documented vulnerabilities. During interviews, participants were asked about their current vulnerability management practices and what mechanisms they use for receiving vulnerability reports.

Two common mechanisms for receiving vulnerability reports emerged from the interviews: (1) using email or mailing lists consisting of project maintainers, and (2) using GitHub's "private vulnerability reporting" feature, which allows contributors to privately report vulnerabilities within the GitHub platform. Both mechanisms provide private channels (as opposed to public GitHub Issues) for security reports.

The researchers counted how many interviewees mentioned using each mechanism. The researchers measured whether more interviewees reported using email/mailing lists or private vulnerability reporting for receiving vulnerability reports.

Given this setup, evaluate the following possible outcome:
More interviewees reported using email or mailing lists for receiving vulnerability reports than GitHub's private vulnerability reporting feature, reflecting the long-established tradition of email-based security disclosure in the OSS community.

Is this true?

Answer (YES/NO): YES